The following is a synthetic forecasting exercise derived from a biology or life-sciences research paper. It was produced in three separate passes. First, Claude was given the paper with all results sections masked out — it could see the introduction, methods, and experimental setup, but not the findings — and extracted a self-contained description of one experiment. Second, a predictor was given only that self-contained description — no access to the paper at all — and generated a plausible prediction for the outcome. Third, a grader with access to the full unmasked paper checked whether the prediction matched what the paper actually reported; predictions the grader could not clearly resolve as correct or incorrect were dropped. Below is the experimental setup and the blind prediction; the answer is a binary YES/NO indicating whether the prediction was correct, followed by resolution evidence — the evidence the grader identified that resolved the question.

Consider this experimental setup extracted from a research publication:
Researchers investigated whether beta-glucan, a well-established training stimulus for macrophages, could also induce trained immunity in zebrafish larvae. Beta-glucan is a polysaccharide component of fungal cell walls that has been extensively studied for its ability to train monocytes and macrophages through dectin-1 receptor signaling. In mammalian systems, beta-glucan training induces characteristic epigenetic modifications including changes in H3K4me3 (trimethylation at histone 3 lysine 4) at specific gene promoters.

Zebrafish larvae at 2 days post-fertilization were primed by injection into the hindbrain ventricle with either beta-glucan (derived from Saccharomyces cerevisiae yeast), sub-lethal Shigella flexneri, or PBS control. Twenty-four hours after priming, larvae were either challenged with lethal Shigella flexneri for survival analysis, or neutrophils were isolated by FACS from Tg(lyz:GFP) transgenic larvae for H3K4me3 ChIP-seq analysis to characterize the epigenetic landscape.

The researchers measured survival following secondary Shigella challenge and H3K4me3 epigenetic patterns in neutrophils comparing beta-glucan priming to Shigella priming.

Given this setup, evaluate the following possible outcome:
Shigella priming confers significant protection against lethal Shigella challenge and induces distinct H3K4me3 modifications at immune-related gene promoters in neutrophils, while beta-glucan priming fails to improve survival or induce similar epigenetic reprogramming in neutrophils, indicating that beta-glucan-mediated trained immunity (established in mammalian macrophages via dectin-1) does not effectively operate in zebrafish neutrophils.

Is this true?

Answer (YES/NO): NO